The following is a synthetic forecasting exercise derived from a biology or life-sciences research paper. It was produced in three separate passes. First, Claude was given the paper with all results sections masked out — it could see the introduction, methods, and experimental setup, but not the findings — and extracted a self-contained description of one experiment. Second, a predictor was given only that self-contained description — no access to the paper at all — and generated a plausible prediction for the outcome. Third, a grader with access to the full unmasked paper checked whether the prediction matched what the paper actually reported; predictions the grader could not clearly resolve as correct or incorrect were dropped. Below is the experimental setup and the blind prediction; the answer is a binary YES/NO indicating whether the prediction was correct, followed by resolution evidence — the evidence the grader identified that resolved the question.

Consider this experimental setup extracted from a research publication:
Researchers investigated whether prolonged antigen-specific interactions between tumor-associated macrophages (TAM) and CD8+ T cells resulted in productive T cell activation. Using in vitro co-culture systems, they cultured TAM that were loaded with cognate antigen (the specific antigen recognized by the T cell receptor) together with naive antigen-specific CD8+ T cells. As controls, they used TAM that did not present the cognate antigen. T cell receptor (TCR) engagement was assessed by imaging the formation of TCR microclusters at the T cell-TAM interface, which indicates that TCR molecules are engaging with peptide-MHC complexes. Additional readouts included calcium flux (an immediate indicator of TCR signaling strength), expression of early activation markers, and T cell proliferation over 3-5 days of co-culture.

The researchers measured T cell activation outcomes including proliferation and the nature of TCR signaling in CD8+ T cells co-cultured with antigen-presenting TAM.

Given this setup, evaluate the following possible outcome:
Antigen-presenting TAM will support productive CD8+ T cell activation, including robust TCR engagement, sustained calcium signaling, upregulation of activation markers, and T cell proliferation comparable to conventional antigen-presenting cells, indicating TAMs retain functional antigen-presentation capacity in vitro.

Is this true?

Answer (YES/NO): NO